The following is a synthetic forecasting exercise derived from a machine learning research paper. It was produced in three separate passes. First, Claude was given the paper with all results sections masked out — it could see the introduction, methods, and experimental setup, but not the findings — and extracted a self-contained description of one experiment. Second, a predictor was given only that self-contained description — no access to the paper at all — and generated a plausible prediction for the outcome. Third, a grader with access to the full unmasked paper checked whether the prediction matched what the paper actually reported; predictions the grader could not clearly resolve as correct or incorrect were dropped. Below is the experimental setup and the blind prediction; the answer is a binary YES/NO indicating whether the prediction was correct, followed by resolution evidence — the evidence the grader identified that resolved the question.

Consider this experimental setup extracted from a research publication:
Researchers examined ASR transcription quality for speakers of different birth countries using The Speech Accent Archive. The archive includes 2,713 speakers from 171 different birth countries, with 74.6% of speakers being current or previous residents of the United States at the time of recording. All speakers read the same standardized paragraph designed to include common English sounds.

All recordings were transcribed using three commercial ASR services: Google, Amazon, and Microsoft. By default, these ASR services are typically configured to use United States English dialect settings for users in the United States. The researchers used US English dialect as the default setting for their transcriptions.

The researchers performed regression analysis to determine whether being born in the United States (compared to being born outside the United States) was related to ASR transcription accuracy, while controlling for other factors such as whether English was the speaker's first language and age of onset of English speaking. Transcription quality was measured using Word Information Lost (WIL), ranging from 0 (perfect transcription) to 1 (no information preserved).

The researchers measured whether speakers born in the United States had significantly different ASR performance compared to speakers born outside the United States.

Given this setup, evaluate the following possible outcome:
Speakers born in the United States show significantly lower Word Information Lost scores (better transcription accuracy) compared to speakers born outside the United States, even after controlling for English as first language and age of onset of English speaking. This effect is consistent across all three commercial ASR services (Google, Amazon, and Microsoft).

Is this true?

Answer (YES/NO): NO